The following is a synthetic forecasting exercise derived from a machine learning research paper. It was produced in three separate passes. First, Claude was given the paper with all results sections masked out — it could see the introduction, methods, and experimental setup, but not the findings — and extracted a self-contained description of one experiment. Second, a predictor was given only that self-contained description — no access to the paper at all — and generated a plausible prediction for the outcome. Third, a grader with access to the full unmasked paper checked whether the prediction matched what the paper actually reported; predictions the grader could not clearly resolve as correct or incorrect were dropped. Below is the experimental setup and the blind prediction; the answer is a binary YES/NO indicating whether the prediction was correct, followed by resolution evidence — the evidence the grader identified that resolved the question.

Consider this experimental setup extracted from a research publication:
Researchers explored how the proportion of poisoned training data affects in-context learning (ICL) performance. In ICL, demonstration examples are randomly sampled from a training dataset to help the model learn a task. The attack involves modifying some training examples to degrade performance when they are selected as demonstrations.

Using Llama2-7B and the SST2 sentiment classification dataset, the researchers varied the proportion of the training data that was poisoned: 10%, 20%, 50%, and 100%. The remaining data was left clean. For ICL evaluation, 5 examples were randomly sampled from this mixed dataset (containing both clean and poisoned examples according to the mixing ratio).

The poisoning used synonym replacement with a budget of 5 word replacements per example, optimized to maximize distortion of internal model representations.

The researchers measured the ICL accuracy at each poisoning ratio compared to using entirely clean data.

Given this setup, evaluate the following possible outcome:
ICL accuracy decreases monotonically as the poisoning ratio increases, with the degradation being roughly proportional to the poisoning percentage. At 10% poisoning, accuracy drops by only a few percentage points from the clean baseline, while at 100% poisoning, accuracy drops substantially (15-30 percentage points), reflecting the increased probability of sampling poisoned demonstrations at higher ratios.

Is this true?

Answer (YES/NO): NO